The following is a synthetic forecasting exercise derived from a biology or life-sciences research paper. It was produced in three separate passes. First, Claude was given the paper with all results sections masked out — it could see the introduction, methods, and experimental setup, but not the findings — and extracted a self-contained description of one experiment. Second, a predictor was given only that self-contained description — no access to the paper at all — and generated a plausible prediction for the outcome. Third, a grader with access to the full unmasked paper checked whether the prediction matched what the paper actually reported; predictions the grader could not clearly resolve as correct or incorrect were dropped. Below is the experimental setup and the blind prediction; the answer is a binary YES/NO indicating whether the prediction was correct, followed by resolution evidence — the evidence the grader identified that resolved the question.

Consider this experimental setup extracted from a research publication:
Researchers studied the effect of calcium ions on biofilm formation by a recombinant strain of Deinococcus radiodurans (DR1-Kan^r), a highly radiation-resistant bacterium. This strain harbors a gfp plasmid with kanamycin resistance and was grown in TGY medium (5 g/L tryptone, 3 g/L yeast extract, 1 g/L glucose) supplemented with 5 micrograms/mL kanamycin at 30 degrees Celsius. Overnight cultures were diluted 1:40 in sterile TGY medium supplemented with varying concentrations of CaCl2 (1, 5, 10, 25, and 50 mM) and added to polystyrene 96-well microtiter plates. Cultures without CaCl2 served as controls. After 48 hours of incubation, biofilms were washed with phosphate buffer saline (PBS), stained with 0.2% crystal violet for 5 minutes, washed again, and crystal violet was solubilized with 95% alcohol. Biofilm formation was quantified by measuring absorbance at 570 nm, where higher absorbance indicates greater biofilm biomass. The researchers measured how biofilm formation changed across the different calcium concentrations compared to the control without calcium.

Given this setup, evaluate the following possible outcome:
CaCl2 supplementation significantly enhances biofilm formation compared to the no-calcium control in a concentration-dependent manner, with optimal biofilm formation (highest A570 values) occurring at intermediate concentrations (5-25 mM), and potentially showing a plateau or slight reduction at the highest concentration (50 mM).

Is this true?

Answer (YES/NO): YES